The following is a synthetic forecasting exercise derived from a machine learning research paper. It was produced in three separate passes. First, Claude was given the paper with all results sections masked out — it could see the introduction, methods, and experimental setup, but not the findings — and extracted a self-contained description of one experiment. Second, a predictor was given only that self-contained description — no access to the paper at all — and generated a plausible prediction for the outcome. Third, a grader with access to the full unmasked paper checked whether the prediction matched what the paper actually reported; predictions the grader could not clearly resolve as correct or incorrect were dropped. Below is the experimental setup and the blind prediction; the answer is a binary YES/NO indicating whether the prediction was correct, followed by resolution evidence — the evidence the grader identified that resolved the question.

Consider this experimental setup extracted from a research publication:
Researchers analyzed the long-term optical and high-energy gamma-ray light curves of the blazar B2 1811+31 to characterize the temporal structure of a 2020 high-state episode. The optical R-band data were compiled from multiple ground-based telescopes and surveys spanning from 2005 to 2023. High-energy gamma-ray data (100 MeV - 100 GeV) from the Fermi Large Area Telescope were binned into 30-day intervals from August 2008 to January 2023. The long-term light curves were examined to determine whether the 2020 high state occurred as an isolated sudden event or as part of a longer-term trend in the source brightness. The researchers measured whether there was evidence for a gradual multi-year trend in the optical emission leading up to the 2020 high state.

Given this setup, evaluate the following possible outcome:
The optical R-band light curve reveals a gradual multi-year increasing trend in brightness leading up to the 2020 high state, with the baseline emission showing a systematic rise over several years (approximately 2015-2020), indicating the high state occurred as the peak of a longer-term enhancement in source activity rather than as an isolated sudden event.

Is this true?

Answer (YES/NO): YES